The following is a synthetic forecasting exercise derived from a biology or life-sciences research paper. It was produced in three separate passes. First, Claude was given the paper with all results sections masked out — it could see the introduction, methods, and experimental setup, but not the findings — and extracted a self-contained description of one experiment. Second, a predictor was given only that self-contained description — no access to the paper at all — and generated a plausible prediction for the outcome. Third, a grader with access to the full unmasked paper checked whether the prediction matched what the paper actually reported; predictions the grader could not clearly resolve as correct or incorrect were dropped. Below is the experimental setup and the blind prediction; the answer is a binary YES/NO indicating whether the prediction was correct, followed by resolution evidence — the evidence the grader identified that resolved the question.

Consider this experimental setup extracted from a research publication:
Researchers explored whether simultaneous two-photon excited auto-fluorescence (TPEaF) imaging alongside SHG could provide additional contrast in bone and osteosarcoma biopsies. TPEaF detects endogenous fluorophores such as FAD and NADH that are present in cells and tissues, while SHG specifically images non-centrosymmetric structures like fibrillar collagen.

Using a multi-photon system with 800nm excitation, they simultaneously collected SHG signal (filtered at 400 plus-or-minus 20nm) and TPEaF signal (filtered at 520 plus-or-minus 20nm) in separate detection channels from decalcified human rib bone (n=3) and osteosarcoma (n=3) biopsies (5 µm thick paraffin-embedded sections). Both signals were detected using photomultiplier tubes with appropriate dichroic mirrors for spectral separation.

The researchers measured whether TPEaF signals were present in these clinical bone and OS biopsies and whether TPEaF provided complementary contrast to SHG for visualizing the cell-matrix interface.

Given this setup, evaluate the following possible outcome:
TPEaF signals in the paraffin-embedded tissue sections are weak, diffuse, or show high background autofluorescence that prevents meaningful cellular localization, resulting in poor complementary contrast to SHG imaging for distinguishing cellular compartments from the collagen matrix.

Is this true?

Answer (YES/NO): NO